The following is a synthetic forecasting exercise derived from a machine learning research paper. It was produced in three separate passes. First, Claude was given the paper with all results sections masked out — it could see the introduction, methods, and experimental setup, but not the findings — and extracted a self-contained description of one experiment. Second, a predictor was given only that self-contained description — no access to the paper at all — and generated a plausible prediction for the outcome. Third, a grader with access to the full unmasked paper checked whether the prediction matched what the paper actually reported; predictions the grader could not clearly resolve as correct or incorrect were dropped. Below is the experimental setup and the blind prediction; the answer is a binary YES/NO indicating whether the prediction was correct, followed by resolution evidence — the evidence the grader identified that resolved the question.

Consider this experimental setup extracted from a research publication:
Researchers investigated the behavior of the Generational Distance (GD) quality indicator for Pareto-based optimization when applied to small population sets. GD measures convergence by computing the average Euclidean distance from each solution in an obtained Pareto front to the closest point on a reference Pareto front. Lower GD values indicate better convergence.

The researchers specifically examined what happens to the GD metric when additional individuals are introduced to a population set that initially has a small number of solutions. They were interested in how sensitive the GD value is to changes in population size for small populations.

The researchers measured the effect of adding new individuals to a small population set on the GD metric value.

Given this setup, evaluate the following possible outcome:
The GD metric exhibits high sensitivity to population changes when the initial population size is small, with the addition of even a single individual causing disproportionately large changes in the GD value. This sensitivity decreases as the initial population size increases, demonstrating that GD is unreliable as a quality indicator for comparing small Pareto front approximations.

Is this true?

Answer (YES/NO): NO